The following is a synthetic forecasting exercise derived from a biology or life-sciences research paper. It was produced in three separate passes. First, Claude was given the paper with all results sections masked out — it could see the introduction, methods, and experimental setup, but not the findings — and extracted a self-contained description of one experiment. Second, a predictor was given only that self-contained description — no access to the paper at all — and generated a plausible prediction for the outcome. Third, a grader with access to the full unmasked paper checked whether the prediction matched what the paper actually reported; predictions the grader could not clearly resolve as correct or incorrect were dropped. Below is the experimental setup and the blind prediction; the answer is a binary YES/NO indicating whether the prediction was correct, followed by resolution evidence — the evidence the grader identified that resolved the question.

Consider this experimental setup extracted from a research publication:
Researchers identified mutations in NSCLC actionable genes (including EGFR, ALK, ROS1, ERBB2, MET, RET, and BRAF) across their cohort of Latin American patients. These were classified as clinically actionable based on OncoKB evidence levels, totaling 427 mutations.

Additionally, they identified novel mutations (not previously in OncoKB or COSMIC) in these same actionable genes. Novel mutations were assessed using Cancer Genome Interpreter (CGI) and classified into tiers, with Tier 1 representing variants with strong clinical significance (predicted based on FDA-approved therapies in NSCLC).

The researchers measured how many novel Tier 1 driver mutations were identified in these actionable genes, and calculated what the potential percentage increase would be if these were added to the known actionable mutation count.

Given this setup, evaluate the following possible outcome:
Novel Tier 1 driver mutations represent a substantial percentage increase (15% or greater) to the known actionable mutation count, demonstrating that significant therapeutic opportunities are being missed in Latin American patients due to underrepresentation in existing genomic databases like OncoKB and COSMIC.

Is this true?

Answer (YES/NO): YES